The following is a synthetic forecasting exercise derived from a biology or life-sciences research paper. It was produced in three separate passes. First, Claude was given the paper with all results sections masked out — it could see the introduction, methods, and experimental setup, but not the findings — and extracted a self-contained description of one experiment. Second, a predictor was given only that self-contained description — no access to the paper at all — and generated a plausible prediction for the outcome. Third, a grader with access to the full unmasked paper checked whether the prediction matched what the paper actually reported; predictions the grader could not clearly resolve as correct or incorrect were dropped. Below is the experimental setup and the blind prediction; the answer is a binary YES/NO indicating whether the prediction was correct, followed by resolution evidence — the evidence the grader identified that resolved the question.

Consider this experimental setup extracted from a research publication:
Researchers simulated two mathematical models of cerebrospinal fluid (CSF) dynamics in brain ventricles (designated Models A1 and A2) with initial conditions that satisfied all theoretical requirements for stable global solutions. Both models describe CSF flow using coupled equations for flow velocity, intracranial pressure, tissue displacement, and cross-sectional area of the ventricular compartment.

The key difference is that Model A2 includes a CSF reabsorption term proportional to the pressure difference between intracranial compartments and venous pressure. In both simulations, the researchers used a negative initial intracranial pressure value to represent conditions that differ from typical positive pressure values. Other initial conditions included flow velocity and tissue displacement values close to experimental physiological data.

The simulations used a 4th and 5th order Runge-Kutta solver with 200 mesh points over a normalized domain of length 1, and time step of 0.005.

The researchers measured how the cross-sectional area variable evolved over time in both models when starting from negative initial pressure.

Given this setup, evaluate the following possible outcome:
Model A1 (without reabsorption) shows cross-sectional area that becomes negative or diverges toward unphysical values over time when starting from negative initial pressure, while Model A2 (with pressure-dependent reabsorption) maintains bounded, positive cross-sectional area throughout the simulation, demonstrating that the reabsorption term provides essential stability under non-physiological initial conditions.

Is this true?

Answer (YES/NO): NO